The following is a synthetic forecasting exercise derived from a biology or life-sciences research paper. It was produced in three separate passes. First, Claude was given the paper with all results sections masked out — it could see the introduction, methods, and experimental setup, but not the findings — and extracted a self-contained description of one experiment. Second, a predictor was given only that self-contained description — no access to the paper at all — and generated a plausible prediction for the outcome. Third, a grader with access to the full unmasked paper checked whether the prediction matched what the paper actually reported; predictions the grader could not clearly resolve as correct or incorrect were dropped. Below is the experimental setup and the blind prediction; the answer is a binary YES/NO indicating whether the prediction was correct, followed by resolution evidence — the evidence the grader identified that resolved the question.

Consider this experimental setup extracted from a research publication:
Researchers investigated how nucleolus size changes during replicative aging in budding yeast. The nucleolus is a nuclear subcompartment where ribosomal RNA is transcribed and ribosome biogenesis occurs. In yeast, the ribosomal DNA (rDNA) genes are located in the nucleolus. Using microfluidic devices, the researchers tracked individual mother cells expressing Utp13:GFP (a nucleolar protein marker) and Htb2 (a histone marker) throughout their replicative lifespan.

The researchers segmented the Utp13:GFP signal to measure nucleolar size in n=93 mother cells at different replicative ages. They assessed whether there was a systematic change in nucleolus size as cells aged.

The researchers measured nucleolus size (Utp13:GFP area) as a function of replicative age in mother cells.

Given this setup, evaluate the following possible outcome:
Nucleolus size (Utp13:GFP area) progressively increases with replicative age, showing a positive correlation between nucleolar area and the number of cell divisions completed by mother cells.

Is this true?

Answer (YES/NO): YES